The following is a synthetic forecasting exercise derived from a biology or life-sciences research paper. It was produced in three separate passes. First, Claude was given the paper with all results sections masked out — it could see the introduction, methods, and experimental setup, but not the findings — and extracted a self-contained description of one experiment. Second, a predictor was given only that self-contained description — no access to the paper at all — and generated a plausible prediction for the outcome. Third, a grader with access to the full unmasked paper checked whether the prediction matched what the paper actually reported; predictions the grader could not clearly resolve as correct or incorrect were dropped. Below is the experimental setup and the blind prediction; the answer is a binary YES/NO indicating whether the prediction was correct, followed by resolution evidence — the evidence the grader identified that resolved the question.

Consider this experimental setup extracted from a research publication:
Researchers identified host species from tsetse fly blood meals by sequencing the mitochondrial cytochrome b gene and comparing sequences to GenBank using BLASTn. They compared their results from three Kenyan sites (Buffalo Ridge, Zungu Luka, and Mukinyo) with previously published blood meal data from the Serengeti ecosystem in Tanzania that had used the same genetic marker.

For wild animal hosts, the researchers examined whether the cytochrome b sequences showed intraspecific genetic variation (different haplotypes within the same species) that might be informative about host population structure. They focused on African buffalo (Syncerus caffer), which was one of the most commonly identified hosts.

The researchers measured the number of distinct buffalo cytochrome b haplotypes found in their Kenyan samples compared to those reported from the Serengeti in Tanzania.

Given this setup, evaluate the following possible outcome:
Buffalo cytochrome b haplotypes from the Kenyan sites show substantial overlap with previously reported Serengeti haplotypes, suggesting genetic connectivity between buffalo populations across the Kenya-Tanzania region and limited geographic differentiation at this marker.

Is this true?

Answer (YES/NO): YES